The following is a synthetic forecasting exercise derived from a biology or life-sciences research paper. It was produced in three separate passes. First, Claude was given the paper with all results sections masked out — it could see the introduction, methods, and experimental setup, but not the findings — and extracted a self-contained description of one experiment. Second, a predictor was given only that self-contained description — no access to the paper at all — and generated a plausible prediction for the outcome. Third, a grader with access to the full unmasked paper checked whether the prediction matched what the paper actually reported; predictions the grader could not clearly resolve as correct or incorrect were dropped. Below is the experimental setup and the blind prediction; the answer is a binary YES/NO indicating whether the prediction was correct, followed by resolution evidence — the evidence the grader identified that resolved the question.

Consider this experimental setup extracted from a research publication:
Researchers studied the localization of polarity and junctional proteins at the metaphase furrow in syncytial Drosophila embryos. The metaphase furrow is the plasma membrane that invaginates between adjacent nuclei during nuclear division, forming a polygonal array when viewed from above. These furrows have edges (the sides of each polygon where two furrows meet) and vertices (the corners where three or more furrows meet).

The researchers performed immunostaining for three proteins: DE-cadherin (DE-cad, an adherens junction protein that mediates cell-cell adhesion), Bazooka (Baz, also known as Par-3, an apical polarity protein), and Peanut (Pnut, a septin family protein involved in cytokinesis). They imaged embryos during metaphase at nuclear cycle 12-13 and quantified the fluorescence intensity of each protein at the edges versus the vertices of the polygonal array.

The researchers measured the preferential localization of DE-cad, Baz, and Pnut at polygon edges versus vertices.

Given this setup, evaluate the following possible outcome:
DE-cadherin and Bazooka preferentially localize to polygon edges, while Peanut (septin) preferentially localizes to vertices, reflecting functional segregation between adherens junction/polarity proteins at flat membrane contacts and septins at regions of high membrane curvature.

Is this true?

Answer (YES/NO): YES